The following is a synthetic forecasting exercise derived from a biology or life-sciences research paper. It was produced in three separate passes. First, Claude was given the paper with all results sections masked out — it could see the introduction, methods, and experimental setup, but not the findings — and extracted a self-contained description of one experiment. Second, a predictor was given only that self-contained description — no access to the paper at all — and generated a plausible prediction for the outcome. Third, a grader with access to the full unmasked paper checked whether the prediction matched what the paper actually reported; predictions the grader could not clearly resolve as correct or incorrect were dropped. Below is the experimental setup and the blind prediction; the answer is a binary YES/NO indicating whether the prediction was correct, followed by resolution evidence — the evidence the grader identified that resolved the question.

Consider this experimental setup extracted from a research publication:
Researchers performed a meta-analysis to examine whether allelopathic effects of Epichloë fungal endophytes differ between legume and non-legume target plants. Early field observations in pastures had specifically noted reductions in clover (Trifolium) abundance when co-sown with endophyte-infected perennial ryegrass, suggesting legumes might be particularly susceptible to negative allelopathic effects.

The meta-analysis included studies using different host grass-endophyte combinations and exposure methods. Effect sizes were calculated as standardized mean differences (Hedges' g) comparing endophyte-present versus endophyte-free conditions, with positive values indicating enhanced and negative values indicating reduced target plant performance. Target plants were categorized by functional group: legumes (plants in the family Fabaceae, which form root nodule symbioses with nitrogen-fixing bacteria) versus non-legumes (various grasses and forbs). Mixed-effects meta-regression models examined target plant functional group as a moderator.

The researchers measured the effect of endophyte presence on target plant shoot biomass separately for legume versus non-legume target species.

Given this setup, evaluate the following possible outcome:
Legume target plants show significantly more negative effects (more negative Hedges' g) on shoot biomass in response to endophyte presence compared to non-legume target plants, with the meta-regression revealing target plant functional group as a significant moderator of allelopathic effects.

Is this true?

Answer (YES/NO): NO